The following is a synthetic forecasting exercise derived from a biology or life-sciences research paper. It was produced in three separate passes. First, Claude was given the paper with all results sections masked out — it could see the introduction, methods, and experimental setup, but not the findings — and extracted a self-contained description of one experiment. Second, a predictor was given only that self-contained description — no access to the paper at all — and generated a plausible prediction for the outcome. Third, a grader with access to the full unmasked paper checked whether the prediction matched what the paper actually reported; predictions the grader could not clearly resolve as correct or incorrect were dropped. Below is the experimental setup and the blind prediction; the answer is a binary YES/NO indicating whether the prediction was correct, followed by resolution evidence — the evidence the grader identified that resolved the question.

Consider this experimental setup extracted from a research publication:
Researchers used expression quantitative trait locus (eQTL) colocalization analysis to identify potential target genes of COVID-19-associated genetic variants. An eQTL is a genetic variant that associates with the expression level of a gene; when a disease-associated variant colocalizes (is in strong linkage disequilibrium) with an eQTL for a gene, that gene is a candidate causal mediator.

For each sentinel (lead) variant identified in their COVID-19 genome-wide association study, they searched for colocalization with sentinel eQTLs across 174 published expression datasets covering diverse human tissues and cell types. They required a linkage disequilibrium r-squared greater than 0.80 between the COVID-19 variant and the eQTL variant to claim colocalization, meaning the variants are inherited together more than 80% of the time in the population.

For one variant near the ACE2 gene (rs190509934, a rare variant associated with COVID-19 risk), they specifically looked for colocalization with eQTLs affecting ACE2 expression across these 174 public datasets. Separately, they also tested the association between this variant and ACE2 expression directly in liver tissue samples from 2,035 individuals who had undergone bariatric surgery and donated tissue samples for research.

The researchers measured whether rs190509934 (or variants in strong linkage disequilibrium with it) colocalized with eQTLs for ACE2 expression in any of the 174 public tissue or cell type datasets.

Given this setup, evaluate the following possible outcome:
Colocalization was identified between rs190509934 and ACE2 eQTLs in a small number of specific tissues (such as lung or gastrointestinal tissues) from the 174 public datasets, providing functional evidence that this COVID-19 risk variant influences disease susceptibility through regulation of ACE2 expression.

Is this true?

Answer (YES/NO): NO